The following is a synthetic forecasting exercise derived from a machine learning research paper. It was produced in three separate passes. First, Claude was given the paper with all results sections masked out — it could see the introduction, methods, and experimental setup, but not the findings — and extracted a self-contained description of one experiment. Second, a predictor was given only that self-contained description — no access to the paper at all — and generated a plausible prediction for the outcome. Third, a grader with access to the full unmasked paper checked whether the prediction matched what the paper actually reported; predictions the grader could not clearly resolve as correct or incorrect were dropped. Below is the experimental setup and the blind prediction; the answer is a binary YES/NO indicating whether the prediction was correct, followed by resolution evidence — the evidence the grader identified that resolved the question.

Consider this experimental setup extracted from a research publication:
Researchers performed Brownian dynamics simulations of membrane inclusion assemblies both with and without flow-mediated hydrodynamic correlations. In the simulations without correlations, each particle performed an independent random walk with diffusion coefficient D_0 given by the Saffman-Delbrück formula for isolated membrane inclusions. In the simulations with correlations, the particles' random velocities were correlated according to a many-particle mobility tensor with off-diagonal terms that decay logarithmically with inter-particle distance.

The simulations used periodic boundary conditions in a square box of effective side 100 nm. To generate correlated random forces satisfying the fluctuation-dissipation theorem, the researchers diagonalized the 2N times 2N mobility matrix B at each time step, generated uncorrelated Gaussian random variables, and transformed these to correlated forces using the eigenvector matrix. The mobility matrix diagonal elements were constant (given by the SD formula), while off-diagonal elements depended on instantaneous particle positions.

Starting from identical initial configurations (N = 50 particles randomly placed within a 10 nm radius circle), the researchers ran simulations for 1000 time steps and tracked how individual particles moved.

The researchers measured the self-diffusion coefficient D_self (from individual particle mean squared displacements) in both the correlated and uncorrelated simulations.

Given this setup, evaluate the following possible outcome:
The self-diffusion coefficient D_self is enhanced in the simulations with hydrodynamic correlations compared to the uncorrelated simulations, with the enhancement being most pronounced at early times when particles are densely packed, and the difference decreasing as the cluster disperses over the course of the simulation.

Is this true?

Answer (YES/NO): NO